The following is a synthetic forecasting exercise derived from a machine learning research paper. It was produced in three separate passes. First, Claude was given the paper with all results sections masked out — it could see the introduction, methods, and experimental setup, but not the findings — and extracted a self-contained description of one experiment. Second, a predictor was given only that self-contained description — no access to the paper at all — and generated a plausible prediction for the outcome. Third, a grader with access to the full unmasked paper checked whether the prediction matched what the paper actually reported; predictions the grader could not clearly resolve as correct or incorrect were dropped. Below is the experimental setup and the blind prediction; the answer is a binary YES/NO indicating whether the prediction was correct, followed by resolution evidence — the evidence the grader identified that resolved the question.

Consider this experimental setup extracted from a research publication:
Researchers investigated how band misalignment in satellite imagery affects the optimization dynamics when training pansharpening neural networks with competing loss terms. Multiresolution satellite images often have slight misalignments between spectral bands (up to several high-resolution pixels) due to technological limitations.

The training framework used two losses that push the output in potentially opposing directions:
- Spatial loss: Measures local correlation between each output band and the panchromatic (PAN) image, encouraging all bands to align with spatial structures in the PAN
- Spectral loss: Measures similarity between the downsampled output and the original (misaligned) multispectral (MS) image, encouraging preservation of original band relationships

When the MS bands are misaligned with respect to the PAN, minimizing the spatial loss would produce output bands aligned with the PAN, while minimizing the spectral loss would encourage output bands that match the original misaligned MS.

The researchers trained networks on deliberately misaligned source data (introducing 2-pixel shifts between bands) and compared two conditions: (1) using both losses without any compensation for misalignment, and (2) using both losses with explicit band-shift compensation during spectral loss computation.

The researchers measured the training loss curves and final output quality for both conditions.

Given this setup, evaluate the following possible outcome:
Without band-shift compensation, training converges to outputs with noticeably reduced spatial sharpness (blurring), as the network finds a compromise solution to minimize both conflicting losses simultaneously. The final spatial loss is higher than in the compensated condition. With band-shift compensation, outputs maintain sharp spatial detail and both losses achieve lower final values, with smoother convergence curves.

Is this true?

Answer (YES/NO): NO